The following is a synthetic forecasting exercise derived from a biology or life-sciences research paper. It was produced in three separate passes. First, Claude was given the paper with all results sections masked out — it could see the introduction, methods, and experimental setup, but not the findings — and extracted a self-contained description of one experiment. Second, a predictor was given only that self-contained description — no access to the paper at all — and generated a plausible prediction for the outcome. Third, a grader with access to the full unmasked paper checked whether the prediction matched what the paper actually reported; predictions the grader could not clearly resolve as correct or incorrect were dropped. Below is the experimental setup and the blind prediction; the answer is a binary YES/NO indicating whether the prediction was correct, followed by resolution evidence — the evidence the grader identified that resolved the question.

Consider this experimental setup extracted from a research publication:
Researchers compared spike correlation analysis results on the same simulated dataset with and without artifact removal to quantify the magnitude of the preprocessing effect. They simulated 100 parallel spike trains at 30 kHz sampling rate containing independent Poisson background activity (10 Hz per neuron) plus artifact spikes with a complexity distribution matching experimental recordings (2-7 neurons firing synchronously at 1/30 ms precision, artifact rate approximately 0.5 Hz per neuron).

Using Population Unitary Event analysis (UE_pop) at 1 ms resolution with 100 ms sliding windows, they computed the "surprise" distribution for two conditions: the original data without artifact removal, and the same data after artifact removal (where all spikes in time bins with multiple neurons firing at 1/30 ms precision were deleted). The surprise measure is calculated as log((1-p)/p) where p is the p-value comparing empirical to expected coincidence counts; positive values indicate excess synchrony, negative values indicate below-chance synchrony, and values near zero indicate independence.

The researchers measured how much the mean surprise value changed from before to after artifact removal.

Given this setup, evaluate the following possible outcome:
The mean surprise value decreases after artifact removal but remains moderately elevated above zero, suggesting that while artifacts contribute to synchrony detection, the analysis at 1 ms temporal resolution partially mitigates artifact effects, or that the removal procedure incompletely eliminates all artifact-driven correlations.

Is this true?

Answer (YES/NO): NO